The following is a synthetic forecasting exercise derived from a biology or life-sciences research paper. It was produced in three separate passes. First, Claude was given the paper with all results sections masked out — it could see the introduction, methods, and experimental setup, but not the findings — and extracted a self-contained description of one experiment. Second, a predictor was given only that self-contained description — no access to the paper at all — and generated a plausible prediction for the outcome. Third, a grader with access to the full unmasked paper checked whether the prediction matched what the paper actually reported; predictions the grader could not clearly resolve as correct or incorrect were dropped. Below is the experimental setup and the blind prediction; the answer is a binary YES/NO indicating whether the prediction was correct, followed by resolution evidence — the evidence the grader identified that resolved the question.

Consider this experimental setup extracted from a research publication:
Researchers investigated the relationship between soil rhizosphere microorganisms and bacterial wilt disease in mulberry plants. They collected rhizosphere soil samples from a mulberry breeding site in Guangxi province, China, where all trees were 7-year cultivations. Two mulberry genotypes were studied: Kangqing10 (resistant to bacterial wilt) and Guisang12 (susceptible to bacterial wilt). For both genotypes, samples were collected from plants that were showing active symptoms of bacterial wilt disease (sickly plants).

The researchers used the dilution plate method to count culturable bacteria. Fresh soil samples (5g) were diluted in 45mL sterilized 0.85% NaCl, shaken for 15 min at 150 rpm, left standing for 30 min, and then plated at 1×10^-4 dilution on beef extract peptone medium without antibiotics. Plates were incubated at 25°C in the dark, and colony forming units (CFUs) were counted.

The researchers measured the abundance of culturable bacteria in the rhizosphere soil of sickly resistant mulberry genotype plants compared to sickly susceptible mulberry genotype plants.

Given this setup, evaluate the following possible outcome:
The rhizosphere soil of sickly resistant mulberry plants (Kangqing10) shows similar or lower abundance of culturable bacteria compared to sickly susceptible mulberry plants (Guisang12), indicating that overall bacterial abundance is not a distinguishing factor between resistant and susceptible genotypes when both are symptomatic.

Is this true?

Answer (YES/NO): YES